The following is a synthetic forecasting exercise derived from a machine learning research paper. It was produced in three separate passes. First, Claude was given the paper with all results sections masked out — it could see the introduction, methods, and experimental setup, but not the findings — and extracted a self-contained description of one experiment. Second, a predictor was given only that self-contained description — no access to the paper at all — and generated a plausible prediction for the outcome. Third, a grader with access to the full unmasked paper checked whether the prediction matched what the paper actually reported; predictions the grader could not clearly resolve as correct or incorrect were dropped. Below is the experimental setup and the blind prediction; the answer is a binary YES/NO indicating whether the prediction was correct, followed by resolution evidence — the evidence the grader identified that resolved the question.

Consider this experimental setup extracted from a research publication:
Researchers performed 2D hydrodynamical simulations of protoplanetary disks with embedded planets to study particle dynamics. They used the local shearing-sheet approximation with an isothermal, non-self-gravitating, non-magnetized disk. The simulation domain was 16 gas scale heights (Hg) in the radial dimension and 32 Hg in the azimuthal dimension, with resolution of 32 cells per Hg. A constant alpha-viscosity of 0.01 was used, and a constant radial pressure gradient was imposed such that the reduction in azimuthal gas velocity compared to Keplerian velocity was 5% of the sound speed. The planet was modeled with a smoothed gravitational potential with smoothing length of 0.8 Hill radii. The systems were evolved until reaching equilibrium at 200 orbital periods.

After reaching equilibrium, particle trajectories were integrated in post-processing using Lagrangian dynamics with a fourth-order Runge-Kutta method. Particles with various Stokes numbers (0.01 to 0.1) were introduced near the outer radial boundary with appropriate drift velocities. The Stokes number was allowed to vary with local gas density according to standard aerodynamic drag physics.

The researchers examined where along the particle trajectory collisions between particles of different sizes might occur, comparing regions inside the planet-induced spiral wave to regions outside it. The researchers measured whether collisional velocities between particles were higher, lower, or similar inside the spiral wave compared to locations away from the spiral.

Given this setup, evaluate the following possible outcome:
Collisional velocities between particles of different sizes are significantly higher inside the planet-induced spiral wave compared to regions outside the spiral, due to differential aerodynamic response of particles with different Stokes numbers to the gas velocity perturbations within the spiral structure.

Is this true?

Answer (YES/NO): YES